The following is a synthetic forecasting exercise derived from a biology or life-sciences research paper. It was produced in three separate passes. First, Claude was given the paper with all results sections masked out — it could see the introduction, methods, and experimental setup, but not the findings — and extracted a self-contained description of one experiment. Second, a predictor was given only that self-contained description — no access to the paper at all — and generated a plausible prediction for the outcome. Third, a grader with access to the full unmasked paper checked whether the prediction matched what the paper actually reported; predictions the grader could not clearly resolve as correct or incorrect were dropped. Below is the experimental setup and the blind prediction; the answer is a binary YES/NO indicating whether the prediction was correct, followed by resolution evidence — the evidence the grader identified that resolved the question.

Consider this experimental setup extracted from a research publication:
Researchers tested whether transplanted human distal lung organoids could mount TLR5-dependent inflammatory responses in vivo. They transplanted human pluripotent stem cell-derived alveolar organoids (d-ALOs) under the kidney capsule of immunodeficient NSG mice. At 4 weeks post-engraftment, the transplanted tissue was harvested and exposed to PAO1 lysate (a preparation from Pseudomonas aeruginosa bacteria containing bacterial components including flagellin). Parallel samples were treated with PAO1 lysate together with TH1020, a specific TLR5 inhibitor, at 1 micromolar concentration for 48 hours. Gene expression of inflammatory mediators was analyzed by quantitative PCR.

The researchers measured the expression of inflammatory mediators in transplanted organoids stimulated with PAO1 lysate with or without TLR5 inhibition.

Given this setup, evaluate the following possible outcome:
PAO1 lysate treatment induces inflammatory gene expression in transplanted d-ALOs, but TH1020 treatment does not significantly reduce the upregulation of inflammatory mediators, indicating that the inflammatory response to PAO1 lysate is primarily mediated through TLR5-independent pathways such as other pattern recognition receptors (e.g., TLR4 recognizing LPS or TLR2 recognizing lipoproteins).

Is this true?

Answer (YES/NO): NO